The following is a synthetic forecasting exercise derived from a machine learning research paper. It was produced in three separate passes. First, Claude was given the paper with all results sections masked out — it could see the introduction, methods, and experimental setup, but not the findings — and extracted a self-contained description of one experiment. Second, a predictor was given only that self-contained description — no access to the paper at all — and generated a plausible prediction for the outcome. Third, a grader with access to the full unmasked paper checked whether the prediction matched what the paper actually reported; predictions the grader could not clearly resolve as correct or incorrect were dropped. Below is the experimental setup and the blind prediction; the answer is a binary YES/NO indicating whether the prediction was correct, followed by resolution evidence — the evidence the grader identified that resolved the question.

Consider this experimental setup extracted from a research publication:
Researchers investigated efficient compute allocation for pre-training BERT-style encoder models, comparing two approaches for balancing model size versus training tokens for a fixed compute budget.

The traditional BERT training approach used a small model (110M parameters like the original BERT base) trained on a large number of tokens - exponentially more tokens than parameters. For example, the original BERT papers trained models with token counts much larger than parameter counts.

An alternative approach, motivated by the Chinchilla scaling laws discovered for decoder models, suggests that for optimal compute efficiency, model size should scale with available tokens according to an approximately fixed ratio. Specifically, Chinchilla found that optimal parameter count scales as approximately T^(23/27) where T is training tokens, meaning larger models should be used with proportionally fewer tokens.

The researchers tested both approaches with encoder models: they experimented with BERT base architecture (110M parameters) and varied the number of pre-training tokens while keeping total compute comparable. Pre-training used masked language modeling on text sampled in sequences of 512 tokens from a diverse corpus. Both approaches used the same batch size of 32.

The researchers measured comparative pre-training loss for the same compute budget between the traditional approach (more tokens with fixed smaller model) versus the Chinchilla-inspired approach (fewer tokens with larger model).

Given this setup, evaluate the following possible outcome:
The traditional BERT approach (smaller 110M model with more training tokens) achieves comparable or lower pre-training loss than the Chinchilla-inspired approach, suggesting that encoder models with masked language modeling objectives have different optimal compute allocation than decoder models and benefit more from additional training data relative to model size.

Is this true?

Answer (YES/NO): NO